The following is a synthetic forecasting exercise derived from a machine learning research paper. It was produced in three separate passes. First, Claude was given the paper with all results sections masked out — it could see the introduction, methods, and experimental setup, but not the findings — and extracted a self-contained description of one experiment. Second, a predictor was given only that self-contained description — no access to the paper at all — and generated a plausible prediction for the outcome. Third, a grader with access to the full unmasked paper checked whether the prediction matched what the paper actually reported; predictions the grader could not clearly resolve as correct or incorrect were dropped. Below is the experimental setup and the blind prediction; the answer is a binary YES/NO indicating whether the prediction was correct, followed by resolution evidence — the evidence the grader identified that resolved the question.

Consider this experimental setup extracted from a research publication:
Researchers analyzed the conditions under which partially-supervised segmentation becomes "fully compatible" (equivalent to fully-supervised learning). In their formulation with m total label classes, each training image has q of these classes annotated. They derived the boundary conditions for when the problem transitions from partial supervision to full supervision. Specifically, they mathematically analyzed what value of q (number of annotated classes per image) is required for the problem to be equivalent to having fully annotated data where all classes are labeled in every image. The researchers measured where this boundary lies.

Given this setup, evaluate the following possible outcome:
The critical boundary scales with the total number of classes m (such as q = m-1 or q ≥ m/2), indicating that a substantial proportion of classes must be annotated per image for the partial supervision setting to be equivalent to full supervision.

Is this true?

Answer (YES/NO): YES